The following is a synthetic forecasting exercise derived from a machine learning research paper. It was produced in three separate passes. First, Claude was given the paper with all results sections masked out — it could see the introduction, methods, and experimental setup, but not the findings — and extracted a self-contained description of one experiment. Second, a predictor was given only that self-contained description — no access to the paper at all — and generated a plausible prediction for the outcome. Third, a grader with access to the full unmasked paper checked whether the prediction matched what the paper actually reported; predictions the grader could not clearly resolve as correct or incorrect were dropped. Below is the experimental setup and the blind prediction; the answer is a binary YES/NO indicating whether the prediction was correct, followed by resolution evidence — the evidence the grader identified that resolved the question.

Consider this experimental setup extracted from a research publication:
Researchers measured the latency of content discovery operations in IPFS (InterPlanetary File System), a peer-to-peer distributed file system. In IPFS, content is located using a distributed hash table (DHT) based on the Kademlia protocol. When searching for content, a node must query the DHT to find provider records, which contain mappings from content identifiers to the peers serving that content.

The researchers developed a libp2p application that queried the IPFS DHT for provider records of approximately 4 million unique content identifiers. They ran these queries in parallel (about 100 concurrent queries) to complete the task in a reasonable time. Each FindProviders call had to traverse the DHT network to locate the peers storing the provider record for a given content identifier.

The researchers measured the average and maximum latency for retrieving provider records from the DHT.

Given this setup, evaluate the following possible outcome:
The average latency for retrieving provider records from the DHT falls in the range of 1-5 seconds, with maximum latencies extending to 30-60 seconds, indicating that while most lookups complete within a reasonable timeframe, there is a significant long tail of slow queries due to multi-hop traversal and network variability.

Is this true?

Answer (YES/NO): NO